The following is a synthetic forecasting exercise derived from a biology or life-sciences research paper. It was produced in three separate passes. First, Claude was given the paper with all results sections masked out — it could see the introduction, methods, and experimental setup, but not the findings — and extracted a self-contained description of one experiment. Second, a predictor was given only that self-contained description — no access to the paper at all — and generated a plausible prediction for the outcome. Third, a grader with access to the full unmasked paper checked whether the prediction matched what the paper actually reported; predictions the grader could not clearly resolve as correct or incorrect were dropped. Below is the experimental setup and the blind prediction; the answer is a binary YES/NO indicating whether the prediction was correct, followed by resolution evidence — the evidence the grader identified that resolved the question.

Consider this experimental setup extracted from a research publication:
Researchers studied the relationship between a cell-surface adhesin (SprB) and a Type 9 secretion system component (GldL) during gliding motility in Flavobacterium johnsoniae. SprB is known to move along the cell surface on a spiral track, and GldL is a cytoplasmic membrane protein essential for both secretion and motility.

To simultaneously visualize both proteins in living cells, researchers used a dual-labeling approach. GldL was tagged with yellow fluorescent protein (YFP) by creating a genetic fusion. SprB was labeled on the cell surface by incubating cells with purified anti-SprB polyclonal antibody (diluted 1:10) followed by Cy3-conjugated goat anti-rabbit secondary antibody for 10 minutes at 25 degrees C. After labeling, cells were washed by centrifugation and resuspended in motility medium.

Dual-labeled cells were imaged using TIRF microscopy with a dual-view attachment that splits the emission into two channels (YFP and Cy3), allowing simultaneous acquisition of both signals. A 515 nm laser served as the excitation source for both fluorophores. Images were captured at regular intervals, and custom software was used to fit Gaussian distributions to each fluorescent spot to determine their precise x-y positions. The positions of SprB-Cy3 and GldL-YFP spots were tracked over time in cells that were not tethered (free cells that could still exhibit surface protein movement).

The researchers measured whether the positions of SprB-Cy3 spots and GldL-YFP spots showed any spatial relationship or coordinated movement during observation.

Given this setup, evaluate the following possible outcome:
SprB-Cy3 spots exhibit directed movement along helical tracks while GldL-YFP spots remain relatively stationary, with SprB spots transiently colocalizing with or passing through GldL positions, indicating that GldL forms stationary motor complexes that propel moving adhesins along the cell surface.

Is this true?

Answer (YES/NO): NO